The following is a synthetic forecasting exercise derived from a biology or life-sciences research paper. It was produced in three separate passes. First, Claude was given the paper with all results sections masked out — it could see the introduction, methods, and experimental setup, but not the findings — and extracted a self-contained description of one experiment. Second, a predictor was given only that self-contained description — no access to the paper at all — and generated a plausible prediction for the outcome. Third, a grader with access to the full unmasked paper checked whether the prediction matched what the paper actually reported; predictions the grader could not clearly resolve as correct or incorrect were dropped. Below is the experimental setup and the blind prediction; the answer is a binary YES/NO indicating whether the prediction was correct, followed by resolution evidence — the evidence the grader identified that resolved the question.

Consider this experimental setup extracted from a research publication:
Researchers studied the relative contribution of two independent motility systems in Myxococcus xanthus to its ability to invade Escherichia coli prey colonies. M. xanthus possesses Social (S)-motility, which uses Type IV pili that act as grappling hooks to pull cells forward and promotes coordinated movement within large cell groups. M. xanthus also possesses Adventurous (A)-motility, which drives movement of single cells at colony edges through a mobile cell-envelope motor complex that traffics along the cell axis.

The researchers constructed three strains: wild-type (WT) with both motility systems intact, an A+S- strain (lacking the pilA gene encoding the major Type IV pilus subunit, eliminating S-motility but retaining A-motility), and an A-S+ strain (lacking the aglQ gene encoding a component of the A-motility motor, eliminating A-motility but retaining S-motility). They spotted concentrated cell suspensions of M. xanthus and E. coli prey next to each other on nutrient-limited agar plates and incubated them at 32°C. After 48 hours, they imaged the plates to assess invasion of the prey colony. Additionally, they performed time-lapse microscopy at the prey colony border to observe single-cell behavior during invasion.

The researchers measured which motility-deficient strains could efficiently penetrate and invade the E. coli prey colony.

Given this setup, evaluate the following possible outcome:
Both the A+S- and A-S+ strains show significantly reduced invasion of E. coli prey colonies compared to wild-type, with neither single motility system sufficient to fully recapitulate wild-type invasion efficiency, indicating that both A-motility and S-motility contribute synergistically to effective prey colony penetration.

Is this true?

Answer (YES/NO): NO